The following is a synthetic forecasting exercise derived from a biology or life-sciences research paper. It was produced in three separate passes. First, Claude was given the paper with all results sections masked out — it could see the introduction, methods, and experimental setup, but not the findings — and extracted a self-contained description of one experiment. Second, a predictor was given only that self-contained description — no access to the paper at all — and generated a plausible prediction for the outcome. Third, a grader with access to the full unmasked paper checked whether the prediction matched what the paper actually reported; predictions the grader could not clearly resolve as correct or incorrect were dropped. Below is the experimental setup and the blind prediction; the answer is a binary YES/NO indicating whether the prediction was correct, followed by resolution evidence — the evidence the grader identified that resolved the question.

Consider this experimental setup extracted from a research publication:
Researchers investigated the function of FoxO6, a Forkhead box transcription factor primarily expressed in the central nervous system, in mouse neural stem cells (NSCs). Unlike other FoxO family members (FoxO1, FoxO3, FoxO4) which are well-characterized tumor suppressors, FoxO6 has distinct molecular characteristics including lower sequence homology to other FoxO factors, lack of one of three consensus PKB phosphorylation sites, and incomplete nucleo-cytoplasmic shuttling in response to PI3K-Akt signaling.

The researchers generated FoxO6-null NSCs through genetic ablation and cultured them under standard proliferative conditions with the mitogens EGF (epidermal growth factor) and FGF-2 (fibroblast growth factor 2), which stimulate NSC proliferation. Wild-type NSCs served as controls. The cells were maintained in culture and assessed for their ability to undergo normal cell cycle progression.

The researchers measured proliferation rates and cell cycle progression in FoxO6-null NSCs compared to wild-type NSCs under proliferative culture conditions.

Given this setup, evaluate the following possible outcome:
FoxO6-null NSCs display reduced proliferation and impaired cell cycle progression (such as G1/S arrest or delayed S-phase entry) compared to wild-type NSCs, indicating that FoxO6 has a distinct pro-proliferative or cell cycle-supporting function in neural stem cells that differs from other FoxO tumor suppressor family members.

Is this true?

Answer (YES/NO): NO